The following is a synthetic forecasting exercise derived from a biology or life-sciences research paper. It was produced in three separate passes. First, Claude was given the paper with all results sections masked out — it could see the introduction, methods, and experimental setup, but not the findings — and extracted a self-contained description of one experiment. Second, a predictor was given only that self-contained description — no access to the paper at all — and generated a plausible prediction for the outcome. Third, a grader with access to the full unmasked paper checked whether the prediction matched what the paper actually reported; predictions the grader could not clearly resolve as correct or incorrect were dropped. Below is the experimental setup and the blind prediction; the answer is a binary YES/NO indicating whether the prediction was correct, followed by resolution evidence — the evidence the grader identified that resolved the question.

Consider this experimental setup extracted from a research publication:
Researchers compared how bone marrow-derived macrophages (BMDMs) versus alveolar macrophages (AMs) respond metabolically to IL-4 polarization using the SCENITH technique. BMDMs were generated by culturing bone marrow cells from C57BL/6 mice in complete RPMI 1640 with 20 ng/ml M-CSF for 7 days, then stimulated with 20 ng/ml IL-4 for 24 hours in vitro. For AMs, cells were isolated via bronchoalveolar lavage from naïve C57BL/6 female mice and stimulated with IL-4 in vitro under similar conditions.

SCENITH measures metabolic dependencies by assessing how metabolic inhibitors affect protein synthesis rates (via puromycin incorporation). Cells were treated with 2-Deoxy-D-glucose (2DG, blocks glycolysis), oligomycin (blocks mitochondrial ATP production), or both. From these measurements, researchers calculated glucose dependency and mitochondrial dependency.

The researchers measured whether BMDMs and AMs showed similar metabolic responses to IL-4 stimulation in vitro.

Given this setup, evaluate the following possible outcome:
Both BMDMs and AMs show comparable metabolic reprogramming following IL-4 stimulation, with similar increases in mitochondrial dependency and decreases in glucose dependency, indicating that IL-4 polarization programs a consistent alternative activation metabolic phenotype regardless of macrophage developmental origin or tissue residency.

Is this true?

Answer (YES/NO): NO